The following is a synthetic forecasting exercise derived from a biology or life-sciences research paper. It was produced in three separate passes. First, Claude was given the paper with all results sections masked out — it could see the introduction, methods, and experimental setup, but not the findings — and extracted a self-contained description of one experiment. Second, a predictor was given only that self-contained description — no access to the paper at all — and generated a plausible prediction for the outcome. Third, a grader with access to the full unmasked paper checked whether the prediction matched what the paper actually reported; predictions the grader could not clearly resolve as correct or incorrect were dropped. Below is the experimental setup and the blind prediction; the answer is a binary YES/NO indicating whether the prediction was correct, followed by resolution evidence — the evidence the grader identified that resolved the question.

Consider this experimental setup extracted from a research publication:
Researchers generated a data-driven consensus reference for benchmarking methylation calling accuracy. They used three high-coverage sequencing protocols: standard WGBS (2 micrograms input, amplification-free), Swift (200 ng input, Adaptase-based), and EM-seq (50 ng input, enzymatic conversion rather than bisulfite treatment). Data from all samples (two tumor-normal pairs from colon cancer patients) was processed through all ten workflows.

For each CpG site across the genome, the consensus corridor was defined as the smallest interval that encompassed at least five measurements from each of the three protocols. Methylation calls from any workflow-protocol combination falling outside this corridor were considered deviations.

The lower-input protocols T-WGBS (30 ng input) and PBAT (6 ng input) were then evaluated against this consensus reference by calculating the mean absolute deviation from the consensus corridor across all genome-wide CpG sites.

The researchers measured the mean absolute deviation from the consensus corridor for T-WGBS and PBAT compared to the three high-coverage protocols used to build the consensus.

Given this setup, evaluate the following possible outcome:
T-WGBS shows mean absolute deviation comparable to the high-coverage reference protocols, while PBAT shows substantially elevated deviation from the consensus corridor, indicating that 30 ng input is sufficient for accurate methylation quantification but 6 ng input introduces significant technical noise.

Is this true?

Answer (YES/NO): NO